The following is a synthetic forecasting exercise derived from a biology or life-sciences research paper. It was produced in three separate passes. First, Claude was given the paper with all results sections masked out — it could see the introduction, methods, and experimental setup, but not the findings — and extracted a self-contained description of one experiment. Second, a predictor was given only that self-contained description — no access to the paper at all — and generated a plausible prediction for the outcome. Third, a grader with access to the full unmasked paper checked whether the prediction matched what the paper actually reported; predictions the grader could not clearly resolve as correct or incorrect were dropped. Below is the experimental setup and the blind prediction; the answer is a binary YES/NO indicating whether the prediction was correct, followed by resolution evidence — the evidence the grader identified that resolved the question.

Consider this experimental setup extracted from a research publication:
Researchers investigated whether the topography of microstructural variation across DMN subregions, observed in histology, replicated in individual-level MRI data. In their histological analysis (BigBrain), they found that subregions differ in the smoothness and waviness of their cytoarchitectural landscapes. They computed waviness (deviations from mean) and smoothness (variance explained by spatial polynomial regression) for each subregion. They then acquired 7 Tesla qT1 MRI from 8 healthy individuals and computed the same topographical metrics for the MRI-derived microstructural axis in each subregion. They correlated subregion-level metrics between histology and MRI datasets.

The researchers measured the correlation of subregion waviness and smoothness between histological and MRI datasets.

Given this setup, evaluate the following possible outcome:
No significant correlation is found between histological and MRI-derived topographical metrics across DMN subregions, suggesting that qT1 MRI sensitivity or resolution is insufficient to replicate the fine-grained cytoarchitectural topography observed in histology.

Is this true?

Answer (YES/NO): NO